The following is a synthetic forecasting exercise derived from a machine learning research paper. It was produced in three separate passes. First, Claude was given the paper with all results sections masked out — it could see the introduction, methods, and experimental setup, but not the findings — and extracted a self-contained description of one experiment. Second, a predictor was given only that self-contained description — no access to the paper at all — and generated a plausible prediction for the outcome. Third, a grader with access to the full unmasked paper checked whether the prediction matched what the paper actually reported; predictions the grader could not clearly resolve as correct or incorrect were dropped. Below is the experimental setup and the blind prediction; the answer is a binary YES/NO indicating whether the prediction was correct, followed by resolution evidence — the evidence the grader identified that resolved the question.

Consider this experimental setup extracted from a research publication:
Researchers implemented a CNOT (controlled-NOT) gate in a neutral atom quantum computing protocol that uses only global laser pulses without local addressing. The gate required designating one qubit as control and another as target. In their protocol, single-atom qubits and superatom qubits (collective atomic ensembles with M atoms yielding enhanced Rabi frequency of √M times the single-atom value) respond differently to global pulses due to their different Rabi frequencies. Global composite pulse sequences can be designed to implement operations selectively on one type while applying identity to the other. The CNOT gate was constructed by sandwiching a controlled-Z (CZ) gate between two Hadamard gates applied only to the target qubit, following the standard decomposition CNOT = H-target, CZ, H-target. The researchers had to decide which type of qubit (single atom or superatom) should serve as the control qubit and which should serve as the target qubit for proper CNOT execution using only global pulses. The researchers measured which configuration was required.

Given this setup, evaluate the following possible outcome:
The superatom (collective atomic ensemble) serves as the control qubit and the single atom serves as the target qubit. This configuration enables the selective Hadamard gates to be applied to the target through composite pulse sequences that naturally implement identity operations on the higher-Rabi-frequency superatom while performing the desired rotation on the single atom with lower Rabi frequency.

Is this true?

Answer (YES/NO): NO